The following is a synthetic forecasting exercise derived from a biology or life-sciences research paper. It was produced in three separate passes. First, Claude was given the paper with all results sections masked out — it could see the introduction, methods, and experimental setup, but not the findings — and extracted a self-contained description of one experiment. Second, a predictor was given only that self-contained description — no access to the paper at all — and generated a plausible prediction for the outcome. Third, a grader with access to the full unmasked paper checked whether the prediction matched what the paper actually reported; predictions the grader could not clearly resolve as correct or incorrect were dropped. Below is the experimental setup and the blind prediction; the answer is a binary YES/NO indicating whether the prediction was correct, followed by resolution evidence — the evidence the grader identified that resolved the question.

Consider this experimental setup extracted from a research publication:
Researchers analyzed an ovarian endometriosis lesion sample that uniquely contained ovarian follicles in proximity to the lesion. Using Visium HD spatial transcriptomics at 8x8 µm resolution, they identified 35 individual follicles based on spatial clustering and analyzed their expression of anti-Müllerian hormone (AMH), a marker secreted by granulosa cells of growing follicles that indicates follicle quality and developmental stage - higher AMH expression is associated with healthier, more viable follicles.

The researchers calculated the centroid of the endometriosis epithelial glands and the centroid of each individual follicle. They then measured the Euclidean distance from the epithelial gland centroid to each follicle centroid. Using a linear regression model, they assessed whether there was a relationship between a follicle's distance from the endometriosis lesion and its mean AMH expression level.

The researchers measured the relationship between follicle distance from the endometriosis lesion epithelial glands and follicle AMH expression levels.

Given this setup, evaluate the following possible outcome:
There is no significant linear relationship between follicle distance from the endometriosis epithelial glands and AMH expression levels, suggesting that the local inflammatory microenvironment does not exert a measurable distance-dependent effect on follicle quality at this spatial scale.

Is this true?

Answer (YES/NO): NO